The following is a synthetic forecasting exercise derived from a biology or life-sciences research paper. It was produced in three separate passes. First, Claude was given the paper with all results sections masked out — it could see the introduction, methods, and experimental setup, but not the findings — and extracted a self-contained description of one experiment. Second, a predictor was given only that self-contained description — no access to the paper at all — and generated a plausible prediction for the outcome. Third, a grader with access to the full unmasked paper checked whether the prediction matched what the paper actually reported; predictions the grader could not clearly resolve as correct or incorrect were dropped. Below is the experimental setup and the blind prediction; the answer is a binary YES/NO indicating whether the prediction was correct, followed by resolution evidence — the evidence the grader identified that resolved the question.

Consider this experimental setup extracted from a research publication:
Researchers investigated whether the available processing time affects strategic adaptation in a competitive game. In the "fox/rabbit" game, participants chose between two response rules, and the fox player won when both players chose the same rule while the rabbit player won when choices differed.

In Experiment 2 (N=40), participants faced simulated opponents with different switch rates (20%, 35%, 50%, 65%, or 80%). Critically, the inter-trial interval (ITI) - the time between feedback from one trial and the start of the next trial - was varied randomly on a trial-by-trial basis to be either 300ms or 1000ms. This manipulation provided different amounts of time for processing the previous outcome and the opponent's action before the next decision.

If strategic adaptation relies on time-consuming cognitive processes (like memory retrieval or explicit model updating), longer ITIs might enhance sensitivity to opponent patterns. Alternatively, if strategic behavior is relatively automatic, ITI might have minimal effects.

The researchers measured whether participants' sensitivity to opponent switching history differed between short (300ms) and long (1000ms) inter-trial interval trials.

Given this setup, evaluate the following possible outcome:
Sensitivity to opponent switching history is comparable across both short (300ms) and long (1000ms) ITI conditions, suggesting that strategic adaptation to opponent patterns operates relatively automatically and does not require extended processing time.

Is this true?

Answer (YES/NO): YES